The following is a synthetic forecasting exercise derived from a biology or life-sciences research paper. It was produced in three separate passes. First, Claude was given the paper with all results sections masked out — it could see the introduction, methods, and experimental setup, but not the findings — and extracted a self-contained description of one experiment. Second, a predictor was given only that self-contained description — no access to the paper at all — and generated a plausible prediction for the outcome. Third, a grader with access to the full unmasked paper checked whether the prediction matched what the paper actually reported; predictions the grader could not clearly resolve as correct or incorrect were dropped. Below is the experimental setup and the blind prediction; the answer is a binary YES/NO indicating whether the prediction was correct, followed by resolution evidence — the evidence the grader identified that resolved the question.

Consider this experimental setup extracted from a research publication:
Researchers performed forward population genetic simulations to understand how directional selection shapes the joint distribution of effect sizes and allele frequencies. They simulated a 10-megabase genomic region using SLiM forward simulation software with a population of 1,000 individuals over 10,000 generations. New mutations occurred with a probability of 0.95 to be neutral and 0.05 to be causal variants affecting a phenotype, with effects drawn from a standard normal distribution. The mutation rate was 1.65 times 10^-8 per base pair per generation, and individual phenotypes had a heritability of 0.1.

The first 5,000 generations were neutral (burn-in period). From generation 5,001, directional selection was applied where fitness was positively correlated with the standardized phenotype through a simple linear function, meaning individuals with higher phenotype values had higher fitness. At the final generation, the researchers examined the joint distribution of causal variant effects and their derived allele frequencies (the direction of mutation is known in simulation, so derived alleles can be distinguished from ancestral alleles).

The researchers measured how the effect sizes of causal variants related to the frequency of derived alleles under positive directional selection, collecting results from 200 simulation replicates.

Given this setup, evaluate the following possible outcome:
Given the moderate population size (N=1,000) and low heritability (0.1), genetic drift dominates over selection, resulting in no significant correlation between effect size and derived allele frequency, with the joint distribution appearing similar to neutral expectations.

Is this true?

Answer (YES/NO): NO